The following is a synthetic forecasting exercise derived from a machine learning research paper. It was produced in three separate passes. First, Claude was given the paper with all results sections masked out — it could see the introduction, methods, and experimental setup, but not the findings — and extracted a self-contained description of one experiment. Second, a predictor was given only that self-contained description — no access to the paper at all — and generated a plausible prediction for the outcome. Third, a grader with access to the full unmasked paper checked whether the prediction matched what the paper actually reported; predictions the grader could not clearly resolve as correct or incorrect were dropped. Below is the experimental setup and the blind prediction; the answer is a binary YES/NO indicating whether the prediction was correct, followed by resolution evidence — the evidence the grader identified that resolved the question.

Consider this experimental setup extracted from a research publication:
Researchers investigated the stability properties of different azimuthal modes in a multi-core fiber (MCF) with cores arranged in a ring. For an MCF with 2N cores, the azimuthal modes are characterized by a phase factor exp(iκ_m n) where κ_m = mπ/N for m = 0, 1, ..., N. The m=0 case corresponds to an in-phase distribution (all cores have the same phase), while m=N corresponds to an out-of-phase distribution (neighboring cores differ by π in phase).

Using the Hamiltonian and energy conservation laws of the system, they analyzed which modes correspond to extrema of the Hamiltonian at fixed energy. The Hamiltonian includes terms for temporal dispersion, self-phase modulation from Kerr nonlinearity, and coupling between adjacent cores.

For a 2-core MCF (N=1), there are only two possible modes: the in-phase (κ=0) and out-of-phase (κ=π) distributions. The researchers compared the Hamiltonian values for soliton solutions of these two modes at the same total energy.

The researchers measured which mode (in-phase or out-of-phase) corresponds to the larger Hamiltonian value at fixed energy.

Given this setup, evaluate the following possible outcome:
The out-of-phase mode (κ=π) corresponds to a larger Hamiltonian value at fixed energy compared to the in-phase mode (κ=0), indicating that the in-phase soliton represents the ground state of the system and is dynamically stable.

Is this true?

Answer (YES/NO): NO